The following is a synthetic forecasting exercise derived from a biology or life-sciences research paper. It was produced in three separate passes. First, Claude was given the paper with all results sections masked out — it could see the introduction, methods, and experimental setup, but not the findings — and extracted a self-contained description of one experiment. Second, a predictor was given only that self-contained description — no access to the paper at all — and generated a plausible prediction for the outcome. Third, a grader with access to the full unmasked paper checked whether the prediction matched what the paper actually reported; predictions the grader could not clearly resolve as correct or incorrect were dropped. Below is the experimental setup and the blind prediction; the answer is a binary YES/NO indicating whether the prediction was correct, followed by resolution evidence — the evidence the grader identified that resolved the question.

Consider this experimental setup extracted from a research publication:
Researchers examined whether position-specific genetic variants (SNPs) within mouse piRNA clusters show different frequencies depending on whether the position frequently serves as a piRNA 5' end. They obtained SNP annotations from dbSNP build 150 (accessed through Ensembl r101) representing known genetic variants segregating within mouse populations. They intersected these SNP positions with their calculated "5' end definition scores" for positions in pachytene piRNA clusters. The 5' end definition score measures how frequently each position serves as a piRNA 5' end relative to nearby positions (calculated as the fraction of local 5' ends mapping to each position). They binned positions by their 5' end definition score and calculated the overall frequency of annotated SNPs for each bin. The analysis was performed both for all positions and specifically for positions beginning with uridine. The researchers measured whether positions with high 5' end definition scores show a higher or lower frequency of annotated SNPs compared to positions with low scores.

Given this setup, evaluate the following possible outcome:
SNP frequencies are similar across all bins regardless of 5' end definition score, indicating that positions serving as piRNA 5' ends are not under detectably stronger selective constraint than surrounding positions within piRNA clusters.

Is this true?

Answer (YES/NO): NO